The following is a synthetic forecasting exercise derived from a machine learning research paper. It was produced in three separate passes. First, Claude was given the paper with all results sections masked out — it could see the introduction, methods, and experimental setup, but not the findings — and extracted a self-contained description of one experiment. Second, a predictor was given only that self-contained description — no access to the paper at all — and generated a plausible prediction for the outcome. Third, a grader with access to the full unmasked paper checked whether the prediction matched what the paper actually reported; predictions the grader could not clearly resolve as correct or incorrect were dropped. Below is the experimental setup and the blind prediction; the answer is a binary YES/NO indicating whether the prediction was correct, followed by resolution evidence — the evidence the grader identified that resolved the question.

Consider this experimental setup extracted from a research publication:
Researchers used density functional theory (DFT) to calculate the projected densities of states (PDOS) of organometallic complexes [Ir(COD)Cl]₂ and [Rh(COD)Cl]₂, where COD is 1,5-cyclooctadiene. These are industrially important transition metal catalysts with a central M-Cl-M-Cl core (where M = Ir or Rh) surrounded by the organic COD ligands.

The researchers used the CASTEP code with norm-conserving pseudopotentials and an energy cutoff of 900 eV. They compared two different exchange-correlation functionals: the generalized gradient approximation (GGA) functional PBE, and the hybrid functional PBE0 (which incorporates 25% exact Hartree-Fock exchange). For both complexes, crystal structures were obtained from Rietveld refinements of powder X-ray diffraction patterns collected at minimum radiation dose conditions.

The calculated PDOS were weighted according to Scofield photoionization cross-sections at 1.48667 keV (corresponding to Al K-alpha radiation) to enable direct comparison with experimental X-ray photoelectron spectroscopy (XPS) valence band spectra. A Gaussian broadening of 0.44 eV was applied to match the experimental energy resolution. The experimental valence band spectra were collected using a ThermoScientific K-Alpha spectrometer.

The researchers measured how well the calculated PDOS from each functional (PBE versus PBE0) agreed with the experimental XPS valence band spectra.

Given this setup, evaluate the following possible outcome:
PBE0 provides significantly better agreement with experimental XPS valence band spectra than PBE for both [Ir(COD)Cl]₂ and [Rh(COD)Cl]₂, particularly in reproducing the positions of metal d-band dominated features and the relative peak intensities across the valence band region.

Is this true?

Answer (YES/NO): NO